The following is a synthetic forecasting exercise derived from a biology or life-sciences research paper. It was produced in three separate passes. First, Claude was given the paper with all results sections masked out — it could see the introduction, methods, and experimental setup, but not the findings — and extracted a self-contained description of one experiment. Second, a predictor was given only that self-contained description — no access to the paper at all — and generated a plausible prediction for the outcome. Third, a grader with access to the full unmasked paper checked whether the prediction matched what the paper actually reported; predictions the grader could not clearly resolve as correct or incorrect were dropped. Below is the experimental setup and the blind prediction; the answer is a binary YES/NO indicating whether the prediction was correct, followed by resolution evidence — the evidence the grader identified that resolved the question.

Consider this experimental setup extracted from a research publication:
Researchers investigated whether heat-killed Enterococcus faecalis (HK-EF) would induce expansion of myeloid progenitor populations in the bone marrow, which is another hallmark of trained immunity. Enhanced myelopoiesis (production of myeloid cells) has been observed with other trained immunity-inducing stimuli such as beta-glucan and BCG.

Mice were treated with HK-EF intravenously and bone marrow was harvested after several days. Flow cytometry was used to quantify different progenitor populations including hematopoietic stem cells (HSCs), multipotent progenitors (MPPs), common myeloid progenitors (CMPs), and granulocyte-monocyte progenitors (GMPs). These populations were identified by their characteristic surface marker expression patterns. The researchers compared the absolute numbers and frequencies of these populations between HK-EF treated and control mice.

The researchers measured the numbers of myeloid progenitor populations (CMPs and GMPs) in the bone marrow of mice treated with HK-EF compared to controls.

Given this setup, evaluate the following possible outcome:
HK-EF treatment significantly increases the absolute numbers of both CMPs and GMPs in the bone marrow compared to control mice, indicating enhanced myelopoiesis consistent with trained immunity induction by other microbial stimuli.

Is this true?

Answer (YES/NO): YES